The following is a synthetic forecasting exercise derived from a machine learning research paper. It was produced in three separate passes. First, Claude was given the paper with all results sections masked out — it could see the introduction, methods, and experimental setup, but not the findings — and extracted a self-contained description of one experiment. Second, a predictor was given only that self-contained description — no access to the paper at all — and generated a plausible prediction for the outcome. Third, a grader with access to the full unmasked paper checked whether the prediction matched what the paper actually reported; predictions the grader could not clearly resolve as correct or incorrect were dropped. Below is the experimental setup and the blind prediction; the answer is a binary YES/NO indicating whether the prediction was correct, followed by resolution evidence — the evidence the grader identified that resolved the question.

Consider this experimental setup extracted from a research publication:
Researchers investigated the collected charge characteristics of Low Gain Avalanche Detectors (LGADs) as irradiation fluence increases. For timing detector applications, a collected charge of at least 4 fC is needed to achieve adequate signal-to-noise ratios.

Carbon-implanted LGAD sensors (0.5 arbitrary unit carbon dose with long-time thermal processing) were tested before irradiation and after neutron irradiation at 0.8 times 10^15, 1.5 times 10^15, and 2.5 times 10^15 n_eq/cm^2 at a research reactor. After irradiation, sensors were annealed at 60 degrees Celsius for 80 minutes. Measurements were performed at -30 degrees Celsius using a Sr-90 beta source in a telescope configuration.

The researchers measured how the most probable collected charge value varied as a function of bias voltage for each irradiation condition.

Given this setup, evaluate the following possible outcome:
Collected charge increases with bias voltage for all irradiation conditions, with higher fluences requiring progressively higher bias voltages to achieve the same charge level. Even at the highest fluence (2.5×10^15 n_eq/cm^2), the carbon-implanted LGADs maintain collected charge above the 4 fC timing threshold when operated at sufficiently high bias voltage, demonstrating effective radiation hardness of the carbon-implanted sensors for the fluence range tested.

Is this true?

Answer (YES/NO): YES